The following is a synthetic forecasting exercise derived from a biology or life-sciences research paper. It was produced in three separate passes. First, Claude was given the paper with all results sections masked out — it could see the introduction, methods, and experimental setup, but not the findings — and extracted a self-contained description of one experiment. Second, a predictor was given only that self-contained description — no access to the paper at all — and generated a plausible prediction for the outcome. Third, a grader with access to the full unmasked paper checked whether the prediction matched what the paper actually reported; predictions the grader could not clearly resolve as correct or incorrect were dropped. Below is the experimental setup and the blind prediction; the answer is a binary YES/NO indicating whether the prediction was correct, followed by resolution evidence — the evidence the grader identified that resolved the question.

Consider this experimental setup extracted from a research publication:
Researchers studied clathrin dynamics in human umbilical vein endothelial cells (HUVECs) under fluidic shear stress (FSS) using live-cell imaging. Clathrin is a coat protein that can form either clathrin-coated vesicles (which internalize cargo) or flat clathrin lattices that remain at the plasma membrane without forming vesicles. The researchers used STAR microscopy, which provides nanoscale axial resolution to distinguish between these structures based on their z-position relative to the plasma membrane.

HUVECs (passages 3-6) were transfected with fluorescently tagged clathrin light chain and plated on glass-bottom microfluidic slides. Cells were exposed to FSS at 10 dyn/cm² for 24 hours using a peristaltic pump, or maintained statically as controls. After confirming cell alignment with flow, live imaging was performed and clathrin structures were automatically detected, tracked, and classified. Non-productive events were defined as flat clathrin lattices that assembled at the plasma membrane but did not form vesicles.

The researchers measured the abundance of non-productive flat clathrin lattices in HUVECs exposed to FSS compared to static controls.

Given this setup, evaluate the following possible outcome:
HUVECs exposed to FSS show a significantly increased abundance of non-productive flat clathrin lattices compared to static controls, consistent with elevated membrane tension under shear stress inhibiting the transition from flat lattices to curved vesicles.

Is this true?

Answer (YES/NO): NO